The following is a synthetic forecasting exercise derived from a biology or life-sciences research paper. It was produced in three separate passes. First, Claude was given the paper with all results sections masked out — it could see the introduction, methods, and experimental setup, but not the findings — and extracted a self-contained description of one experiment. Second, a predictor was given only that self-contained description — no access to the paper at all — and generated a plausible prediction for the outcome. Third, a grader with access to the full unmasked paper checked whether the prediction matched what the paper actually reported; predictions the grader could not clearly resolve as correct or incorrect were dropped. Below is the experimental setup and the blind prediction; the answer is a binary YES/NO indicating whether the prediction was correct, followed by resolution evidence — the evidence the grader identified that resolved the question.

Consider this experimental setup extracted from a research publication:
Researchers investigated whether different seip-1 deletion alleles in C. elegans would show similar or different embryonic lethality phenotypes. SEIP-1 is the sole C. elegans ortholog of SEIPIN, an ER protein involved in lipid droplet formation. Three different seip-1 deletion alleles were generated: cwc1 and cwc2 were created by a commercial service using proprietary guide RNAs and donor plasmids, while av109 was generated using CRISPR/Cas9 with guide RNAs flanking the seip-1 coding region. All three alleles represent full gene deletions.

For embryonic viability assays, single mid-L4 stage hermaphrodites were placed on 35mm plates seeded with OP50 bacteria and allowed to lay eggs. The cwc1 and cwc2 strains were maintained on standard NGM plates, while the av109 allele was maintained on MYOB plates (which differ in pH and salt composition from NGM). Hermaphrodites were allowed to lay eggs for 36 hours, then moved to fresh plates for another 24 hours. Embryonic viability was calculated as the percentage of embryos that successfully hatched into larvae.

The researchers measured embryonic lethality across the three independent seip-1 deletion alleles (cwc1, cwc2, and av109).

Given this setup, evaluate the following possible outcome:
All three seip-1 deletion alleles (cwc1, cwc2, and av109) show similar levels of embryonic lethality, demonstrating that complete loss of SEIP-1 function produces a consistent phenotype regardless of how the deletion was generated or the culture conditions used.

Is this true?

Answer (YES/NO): NO